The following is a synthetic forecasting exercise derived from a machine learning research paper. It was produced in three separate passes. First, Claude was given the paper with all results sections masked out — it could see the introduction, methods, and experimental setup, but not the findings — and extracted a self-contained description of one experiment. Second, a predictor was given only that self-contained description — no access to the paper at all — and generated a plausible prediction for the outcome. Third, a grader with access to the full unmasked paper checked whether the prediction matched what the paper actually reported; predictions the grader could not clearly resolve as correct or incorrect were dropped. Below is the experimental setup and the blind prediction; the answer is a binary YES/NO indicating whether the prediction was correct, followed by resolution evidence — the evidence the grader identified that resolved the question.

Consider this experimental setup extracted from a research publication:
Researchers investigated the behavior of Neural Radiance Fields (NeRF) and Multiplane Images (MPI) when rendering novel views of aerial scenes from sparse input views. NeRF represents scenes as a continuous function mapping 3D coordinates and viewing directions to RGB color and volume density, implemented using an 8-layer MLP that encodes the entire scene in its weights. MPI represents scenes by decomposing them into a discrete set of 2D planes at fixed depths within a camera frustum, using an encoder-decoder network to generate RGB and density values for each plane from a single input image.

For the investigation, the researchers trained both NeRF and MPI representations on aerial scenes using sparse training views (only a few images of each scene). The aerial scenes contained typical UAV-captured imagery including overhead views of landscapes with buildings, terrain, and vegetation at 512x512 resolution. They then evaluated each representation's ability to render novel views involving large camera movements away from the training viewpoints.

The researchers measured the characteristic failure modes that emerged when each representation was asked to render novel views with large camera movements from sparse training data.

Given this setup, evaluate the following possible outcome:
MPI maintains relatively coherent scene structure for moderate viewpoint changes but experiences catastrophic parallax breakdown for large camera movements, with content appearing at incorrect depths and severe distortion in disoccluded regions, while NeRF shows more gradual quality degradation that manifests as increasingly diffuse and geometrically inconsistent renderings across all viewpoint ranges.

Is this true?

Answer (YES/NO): NO